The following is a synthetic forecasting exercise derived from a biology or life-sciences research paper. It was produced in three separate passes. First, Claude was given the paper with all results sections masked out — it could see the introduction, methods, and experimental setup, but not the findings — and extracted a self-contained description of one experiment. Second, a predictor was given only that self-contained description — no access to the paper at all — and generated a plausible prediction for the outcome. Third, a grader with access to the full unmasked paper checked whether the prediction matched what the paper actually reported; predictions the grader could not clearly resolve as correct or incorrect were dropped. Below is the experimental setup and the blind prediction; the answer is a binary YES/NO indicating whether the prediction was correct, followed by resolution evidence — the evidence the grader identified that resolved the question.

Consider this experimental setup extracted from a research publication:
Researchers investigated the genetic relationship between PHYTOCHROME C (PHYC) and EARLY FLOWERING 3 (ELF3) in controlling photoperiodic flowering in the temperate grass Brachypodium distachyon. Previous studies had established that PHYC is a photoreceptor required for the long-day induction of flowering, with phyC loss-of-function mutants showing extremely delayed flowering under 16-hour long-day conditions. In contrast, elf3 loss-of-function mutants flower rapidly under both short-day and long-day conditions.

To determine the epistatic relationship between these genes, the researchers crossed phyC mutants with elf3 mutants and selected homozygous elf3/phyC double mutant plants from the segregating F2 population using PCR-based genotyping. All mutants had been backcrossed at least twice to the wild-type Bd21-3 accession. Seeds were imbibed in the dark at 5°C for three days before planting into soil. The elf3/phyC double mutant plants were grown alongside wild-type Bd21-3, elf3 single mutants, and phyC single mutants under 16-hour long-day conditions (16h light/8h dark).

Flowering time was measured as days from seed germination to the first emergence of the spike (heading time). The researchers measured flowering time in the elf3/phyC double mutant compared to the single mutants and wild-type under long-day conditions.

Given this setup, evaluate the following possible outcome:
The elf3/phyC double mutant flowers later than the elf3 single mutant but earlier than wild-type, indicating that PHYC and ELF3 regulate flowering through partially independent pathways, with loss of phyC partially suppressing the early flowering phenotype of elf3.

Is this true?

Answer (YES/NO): NO